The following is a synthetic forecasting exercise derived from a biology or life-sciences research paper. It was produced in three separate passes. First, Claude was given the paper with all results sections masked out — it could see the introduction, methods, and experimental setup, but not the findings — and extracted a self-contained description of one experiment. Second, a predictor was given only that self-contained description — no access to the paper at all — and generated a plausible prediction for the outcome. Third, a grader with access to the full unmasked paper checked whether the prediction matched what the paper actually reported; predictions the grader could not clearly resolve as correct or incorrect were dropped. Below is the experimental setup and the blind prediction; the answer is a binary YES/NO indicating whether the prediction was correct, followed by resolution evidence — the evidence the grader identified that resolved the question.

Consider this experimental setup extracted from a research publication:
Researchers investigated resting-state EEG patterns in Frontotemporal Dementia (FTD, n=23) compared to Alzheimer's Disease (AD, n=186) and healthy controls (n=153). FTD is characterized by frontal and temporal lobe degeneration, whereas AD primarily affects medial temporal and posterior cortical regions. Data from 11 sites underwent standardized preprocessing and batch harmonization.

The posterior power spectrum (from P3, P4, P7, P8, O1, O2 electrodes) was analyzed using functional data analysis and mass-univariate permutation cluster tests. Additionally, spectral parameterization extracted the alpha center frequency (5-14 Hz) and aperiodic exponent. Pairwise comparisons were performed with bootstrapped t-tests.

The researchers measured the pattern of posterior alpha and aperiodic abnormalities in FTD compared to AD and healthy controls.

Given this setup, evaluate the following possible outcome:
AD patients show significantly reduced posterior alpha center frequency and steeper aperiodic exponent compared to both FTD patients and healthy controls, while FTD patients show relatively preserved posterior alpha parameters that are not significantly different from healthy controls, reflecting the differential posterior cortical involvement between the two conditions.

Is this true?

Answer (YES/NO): NO